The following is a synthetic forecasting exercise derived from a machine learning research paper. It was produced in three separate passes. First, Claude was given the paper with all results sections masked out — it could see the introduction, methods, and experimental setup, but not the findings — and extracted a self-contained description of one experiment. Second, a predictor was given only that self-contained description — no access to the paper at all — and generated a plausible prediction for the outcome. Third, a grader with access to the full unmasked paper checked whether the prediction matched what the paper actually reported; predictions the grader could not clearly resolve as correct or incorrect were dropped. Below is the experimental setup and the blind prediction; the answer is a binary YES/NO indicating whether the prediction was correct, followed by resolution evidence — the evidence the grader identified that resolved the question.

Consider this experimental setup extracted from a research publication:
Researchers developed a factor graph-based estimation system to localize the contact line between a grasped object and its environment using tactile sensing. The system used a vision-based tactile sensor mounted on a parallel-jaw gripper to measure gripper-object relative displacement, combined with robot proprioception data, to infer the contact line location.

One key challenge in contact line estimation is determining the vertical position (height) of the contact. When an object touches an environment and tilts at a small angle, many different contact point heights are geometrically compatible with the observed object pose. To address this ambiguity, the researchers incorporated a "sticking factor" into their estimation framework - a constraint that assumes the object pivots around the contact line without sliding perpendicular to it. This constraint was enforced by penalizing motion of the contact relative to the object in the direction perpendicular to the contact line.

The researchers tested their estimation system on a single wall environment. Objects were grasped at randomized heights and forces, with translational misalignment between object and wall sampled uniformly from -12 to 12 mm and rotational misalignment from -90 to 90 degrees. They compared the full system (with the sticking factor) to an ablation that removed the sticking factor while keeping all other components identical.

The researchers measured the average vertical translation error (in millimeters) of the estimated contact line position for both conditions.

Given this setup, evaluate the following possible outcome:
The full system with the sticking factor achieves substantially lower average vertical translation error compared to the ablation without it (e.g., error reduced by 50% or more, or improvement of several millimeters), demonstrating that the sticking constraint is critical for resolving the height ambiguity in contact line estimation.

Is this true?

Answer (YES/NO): YES